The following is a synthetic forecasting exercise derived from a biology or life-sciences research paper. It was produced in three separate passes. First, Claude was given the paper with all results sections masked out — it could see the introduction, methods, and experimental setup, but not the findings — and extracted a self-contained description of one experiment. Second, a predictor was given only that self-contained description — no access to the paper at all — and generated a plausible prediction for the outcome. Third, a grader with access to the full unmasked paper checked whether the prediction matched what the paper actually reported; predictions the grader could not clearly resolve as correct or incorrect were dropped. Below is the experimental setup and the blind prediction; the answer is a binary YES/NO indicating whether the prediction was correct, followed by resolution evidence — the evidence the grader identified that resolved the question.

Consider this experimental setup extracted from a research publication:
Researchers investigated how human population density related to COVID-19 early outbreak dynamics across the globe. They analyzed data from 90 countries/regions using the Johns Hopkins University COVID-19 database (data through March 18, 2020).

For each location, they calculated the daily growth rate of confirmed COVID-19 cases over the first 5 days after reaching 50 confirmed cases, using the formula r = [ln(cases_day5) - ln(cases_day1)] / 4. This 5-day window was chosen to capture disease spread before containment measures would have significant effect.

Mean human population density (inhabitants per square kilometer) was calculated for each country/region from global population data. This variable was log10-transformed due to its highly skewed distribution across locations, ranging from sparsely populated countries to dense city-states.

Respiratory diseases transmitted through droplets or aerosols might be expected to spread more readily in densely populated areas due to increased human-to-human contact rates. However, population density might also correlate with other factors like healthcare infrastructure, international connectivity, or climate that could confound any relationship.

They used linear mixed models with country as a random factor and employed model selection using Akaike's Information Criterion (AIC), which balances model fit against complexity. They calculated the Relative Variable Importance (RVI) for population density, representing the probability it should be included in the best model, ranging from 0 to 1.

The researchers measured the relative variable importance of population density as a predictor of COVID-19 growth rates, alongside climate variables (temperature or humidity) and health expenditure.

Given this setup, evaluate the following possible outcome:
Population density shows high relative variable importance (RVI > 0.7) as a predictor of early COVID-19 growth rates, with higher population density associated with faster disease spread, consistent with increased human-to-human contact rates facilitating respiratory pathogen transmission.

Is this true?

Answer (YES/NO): NO